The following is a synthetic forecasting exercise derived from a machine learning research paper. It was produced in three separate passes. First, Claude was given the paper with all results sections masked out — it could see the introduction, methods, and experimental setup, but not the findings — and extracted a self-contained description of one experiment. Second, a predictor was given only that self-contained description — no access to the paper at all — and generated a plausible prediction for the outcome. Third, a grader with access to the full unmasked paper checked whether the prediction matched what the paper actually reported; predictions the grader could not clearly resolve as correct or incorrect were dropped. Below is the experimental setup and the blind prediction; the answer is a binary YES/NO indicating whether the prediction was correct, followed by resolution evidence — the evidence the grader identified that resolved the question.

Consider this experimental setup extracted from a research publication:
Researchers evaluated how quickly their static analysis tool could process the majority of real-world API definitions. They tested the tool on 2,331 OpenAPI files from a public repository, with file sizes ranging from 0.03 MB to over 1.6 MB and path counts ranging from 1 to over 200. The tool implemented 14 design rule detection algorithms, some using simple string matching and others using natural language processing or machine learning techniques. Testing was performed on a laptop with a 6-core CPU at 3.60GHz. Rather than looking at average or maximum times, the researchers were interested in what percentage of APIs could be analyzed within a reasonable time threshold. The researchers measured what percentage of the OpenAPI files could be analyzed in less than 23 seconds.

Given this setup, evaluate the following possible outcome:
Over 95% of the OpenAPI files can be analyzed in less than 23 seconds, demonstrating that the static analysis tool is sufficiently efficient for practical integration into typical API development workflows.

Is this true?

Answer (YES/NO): NO